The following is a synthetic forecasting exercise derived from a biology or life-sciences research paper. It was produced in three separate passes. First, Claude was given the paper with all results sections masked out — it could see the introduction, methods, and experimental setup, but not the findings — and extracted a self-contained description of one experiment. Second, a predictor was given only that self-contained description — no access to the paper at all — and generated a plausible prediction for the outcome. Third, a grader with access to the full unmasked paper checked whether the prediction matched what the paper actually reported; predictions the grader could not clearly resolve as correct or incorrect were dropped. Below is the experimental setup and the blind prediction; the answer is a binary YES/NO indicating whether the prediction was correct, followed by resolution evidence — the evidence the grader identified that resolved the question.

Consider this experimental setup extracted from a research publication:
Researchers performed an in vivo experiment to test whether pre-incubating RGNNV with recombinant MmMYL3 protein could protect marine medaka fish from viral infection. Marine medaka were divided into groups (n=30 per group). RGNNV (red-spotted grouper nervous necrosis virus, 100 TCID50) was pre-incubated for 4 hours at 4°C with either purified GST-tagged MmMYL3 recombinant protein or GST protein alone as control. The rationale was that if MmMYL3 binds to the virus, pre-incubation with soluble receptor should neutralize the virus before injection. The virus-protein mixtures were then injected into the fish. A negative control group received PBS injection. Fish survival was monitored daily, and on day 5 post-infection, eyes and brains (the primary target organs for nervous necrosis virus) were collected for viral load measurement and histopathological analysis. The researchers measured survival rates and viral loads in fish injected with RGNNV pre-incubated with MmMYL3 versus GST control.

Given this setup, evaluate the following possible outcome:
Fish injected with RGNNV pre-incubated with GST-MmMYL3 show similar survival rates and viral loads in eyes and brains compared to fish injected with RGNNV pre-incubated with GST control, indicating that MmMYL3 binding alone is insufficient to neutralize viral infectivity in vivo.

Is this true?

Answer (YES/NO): NO